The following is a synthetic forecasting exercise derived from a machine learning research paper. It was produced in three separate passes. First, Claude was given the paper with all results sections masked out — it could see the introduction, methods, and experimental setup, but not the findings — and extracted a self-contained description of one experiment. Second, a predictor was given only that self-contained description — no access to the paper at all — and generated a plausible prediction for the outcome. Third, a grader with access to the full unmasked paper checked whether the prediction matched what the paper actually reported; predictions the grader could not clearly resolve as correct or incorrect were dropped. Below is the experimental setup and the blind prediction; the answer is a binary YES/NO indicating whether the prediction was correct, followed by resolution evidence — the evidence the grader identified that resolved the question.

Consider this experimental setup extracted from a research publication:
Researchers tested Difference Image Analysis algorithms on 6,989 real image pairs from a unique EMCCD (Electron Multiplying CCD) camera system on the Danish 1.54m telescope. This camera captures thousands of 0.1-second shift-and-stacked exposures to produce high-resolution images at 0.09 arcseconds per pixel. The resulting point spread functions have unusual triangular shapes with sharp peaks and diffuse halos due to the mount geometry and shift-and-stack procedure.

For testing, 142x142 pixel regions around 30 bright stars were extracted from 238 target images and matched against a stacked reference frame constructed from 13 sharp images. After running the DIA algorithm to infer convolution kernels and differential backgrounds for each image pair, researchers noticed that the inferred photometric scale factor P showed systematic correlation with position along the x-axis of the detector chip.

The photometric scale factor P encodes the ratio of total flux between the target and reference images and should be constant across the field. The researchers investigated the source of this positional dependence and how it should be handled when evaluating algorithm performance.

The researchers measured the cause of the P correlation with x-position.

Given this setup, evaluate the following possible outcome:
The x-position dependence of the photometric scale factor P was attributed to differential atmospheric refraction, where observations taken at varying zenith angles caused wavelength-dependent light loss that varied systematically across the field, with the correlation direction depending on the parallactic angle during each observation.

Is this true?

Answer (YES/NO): NO